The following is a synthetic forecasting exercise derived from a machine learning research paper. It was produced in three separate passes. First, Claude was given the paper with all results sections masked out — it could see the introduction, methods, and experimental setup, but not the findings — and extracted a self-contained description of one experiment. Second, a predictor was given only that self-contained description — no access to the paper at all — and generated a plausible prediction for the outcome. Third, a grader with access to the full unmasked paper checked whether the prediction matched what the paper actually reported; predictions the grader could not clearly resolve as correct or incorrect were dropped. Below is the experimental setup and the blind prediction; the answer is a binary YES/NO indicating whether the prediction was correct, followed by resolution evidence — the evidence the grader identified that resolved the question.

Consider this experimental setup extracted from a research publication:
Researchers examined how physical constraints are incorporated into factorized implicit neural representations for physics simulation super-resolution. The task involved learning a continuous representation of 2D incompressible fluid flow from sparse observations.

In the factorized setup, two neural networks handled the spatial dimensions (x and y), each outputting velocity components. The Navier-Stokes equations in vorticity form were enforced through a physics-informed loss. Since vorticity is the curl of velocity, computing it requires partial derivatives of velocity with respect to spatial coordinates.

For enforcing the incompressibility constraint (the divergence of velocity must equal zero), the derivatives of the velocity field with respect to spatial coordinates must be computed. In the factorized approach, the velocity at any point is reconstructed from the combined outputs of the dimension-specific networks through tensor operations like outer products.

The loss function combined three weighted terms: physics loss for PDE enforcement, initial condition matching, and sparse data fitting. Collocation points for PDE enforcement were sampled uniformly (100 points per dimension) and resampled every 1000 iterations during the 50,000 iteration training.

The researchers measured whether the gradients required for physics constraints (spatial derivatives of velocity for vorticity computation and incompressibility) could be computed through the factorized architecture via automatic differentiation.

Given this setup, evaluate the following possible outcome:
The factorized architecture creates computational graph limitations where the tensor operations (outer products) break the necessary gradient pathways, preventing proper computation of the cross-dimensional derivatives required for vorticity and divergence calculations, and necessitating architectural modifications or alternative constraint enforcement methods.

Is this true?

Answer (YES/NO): NO